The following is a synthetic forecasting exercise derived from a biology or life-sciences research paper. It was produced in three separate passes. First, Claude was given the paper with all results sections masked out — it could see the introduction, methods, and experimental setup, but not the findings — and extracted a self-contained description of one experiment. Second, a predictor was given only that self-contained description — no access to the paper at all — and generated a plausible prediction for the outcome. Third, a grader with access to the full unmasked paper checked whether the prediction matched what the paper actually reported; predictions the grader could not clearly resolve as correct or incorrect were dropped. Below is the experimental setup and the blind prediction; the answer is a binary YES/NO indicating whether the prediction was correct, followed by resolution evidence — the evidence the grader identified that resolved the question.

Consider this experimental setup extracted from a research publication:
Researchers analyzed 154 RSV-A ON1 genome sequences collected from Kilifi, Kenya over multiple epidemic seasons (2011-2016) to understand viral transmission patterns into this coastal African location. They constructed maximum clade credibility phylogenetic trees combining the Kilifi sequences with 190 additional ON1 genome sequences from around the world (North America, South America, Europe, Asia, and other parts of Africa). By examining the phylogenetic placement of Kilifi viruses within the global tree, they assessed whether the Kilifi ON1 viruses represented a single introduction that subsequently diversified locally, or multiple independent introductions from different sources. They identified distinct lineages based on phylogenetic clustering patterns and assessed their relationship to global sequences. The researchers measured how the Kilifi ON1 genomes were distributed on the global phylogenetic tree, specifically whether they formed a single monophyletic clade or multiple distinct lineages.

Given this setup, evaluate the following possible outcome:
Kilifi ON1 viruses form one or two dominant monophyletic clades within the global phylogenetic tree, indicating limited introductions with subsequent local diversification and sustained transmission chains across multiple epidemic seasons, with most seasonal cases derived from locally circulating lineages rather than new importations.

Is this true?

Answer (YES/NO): NO